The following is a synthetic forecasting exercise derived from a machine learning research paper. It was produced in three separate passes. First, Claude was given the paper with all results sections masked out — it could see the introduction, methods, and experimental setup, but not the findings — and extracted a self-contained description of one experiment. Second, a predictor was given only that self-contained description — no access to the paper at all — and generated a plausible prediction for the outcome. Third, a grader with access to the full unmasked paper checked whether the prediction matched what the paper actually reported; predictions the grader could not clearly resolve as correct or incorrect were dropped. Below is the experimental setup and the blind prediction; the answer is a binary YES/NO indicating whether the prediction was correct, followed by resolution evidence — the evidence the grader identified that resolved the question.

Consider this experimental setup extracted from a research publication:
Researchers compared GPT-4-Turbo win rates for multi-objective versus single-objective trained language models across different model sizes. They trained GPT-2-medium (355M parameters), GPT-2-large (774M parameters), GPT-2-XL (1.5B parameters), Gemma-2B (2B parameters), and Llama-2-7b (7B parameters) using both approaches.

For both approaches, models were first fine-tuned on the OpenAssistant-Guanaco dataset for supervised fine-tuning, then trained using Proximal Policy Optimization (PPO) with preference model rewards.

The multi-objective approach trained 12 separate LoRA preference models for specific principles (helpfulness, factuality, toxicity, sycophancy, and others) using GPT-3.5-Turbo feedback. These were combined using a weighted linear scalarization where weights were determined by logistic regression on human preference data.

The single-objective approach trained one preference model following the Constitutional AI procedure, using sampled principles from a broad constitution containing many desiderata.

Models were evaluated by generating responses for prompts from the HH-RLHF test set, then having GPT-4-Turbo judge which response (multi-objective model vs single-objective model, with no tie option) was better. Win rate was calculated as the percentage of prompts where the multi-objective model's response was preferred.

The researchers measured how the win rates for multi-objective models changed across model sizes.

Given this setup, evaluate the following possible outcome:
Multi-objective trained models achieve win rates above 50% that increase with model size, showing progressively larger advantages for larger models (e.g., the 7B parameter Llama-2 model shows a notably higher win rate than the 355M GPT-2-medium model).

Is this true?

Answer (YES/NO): NO